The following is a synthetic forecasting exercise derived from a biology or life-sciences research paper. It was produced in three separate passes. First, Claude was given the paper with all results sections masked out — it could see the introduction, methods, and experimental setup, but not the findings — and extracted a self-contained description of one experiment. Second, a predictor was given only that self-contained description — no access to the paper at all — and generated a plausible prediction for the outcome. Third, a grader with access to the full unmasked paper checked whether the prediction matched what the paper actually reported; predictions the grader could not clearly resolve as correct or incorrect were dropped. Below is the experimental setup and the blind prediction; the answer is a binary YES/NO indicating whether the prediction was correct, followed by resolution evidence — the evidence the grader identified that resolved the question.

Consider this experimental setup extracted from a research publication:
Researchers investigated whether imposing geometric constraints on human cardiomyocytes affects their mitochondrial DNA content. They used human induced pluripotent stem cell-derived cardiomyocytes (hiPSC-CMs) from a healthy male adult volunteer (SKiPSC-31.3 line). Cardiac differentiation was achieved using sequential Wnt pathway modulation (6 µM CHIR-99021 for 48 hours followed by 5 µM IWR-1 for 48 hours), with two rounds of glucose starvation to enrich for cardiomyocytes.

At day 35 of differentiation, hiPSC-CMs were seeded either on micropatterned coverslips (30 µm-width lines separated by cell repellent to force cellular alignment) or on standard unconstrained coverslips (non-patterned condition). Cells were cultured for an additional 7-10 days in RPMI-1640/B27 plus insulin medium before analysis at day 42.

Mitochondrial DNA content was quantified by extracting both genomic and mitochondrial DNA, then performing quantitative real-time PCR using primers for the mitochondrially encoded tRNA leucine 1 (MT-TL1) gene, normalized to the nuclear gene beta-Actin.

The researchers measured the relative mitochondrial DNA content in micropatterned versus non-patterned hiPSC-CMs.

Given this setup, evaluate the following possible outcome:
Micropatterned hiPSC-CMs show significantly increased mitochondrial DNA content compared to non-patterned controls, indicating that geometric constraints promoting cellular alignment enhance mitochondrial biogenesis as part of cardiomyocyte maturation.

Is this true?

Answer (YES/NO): NO